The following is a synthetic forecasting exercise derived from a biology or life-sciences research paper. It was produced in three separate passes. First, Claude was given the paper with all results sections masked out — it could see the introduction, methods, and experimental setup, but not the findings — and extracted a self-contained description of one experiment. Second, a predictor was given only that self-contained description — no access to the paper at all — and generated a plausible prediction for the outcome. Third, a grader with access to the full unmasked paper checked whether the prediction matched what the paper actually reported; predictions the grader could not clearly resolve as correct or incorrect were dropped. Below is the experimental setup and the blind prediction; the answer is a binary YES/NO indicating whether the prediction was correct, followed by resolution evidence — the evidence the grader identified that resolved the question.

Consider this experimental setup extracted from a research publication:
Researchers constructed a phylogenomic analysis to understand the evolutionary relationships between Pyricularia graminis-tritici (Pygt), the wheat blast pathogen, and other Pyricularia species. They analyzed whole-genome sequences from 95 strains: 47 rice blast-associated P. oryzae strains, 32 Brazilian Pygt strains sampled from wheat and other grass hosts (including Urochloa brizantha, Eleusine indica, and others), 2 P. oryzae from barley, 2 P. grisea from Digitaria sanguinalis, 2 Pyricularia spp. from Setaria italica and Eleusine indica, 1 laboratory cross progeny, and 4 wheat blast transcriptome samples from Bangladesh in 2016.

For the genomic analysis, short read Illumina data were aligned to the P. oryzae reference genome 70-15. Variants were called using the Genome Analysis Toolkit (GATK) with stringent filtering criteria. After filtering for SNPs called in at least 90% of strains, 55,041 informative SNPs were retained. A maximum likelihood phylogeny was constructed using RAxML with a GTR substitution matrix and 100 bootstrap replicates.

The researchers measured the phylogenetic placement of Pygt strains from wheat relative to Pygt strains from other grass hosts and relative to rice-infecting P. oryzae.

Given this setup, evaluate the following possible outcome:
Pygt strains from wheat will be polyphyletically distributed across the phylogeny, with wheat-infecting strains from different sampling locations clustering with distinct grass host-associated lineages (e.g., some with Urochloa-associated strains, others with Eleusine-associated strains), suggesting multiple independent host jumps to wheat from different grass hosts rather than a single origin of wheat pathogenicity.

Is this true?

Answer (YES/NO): NO